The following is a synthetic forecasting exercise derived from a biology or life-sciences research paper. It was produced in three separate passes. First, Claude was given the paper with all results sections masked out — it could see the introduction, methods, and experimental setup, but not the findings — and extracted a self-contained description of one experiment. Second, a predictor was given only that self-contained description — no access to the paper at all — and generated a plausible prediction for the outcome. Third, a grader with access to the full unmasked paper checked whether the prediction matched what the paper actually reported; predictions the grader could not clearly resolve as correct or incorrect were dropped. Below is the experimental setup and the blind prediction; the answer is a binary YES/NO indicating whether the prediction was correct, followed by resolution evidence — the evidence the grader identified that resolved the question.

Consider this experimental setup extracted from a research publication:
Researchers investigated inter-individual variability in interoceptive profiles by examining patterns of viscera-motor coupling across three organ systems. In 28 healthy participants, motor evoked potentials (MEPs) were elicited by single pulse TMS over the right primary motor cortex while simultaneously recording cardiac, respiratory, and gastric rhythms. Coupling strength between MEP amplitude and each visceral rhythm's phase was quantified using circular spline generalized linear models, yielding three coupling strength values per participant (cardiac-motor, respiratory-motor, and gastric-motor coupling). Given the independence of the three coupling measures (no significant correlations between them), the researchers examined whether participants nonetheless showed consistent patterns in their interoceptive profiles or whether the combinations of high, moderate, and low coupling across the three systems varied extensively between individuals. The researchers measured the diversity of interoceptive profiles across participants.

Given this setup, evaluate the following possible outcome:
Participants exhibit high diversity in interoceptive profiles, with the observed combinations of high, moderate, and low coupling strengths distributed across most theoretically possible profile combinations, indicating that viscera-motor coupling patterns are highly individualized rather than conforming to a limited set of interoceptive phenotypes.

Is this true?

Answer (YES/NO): YES